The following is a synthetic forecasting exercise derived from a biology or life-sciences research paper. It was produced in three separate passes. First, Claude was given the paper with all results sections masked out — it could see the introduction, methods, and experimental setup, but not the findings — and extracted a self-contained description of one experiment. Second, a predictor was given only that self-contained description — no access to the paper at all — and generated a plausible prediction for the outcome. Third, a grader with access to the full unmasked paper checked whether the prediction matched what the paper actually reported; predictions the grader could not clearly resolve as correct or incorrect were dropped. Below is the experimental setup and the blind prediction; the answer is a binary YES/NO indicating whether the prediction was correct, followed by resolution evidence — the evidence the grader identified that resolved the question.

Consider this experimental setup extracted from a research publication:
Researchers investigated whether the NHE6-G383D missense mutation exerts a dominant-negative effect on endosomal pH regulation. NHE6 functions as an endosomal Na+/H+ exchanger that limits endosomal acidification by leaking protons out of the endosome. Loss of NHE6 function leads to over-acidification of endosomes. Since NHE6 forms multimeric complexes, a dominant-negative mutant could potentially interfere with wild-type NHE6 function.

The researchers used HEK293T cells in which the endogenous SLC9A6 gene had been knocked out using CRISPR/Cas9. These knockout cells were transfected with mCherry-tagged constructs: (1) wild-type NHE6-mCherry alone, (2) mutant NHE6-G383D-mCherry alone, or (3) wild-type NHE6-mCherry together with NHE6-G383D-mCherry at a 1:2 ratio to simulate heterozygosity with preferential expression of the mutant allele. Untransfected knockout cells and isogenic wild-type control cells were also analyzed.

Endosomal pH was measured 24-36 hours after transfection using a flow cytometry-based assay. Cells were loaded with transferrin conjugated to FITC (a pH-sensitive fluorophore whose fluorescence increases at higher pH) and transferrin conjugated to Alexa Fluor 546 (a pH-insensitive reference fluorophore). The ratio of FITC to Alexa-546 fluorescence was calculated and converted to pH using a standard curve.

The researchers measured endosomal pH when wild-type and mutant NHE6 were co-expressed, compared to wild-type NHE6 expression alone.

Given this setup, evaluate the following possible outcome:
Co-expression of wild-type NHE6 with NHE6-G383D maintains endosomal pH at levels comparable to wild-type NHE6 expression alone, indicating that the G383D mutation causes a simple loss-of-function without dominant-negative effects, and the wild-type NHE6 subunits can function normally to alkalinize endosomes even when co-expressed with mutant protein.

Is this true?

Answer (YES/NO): NO